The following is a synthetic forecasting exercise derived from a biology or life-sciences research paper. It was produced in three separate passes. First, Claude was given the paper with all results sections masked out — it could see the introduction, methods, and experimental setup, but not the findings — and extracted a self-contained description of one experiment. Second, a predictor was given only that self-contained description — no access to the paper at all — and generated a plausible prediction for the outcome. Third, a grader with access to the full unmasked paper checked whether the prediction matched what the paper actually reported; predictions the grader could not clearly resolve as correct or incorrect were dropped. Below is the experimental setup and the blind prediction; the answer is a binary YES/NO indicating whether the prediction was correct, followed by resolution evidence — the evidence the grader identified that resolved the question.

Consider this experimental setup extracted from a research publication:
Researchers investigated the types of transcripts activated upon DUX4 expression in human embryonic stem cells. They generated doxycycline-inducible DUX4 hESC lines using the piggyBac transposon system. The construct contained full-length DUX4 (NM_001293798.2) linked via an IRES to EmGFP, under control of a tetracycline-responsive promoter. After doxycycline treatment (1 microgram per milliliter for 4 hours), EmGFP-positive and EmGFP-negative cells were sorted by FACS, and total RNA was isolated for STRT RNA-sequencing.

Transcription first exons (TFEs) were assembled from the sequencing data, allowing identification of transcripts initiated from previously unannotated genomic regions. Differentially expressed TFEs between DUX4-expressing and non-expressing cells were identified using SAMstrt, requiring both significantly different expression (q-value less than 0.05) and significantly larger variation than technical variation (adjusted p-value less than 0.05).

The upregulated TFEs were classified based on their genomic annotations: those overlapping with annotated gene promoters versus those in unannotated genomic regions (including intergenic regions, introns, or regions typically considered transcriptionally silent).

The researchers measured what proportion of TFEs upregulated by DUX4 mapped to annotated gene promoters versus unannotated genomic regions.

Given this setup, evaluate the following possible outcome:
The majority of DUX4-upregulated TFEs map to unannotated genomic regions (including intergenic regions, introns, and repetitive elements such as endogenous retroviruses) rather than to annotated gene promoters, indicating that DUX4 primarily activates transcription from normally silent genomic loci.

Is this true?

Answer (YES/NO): YES